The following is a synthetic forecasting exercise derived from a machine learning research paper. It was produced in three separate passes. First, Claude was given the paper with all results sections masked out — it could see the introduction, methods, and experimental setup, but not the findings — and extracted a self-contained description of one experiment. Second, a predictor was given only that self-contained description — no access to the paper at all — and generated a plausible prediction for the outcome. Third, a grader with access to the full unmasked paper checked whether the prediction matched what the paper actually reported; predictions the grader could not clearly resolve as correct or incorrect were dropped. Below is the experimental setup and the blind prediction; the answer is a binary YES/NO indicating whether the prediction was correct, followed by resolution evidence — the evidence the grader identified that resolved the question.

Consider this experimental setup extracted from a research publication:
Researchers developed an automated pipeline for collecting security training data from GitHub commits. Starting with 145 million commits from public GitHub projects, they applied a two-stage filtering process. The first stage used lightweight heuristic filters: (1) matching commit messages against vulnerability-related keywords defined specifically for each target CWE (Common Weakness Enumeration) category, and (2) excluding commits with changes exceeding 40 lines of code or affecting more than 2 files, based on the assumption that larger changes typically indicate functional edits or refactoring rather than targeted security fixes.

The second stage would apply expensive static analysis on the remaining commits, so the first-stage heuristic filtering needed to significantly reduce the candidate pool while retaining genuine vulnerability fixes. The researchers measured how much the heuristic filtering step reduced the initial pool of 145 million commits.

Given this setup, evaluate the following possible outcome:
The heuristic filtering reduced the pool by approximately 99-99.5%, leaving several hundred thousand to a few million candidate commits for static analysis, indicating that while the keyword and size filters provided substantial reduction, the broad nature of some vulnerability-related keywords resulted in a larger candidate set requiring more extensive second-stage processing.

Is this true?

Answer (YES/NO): NO